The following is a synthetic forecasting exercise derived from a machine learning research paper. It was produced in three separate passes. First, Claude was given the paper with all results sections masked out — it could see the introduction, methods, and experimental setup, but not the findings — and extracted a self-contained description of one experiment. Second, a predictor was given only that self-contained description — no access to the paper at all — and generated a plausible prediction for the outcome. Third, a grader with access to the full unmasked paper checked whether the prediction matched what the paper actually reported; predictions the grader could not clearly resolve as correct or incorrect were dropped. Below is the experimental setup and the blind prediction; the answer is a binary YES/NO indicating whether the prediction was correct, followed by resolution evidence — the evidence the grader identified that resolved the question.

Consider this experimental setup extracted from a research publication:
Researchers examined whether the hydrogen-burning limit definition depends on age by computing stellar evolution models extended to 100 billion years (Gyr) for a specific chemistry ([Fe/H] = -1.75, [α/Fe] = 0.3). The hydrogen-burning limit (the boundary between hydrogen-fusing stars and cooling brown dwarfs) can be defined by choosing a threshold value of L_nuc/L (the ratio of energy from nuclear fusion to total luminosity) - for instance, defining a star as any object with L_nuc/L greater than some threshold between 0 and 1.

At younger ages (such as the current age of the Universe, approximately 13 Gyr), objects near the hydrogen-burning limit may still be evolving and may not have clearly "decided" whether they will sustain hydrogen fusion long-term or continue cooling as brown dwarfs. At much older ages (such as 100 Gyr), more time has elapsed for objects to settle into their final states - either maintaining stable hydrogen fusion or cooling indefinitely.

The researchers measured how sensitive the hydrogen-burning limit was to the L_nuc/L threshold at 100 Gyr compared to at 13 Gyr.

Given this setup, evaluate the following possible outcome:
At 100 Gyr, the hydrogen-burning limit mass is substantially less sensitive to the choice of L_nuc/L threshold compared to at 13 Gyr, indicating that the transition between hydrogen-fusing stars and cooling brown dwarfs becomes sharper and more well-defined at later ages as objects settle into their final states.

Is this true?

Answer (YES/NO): YES